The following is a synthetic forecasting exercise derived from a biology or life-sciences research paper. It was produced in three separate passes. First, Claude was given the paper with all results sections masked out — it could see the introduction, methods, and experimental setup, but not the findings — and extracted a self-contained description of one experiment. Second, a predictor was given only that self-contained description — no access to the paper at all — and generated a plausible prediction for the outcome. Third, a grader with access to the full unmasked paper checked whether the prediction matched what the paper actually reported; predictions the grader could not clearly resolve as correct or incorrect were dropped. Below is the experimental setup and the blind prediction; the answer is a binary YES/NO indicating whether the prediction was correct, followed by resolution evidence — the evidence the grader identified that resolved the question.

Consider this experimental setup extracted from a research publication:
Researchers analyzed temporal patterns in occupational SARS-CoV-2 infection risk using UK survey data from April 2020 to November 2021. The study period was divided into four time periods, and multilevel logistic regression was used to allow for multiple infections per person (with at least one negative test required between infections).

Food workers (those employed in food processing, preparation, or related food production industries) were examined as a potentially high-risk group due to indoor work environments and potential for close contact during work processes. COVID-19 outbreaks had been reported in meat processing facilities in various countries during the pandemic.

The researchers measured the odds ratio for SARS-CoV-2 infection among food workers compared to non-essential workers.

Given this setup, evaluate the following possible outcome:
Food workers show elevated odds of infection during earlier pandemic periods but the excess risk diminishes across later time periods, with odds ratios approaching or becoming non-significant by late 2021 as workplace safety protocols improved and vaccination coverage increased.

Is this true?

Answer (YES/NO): NO